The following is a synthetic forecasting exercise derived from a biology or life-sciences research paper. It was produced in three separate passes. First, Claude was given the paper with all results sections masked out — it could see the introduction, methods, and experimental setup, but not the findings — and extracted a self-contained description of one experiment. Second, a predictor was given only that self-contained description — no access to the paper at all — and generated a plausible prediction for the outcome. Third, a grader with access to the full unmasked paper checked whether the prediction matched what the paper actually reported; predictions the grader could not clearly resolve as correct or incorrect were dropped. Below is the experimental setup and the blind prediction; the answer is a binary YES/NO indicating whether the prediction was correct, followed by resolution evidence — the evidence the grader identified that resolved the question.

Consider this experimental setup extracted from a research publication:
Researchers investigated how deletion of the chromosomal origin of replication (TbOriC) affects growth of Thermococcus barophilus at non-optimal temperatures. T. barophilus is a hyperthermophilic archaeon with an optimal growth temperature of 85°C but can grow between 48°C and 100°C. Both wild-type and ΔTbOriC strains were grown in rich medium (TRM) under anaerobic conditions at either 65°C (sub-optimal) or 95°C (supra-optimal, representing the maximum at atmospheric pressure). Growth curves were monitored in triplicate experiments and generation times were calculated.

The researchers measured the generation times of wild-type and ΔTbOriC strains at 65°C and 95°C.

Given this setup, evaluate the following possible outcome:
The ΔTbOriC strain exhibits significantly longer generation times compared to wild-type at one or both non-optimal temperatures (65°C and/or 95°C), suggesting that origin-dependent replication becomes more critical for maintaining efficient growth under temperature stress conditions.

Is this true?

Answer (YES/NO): YES